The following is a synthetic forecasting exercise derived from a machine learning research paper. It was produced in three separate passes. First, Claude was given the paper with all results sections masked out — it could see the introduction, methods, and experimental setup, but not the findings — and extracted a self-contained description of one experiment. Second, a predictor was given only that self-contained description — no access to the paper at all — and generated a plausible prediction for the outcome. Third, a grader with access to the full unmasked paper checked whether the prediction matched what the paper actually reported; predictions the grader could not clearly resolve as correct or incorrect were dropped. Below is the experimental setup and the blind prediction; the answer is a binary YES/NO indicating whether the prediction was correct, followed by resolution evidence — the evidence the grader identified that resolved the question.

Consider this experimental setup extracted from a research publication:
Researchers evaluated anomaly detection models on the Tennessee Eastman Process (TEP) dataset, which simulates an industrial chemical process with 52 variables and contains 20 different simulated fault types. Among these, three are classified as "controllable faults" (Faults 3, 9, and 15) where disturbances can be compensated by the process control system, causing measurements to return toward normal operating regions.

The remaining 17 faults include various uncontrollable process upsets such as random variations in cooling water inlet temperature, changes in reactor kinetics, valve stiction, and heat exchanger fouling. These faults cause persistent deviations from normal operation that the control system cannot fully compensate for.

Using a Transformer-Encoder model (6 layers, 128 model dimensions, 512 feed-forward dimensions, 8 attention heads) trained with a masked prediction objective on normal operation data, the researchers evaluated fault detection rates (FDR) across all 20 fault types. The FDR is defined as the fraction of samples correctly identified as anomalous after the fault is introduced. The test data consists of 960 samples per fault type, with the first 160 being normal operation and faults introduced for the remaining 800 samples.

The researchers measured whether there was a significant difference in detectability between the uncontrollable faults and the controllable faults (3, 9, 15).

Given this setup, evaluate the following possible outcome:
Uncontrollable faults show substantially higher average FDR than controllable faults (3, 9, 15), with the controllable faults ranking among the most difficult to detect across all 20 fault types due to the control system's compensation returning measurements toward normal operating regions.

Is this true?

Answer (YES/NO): YES